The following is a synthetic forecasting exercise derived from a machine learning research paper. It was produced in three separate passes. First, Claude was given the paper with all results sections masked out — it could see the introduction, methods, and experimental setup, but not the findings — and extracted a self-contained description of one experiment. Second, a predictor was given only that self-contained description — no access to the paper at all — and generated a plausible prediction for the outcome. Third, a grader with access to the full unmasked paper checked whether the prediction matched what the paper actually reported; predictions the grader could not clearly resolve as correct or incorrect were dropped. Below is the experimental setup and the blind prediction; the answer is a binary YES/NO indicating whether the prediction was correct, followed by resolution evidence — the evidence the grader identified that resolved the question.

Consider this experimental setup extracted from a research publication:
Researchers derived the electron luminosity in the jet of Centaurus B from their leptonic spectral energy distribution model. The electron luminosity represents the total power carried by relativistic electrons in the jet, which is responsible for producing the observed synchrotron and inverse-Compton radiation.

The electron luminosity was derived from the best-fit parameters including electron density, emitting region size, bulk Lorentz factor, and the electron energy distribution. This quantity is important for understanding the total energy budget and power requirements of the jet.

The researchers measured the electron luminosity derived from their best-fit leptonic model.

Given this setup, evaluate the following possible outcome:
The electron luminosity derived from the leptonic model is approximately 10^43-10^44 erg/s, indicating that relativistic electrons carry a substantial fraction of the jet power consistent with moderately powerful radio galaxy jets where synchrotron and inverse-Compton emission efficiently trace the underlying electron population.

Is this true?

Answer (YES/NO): NO